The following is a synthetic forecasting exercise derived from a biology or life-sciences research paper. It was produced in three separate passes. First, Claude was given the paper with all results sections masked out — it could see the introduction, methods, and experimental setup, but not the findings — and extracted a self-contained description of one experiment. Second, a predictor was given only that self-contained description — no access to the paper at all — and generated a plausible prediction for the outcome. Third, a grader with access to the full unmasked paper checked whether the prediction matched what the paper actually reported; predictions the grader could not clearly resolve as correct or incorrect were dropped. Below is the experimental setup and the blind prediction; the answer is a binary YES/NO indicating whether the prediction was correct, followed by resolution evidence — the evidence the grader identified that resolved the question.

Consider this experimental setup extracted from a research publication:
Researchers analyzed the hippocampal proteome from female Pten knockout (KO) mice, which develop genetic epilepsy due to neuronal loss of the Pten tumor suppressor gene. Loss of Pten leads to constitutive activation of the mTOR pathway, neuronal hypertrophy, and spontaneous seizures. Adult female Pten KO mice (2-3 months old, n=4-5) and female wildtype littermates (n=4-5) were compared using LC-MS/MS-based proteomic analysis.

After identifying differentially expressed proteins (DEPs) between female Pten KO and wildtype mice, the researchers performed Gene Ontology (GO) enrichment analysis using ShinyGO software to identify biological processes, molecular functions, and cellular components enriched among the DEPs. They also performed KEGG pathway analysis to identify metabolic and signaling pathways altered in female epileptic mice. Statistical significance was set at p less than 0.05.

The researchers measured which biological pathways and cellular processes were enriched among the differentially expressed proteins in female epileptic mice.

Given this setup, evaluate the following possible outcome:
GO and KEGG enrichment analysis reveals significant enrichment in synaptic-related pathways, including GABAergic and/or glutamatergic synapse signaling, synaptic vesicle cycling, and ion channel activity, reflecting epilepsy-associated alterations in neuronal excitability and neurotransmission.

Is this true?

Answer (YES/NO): NO